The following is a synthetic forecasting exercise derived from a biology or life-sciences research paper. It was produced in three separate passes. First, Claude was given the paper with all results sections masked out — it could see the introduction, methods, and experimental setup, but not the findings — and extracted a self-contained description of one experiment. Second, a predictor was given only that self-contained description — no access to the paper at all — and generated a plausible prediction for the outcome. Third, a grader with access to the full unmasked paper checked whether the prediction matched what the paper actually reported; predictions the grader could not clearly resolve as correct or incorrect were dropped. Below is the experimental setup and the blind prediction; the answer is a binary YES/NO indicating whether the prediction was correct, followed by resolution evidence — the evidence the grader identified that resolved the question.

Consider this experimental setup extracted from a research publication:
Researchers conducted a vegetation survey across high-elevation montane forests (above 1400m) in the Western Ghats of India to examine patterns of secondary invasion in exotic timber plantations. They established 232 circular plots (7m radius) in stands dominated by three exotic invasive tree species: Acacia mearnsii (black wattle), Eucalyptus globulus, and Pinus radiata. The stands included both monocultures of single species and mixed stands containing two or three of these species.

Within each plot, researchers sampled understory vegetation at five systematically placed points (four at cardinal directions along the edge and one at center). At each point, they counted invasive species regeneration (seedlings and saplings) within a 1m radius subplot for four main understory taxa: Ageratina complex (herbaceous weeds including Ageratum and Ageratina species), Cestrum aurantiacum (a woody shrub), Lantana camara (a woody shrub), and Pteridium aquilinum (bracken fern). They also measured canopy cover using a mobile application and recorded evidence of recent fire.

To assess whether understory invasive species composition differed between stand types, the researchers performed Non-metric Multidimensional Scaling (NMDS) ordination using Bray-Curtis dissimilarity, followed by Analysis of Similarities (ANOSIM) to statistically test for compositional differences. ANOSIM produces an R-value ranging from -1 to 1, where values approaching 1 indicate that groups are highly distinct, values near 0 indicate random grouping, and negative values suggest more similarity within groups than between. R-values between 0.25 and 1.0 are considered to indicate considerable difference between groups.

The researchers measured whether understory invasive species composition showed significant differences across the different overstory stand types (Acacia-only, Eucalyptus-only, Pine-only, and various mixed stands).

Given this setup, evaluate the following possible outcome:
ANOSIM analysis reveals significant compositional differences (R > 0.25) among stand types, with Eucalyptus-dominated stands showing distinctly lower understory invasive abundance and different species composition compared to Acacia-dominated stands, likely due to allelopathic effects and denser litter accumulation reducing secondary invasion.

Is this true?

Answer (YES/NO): NO